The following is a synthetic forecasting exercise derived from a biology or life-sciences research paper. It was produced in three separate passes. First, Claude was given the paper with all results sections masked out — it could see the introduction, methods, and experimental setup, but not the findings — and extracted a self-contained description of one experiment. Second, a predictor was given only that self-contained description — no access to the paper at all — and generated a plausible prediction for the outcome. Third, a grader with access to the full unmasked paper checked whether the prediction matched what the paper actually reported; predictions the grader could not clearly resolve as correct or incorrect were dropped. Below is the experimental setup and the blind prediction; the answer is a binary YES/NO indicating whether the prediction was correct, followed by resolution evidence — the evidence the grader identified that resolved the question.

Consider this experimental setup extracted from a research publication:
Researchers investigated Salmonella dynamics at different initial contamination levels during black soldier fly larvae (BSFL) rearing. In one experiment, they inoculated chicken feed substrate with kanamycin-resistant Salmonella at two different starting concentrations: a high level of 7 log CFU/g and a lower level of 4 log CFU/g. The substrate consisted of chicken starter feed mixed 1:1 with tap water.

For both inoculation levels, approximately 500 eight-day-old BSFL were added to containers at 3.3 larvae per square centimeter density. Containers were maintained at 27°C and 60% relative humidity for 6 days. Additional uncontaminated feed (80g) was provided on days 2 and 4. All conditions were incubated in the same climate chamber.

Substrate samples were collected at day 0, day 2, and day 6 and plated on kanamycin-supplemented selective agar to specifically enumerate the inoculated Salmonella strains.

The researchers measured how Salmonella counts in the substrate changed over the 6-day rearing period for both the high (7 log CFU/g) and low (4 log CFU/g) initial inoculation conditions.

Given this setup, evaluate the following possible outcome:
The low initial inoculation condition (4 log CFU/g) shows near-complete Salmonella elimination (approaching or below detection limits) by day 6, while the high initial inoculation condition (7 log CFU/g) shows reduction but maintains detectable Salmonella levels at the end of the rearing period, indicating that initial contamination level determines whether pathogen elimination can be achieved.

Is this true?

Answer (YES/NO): NO